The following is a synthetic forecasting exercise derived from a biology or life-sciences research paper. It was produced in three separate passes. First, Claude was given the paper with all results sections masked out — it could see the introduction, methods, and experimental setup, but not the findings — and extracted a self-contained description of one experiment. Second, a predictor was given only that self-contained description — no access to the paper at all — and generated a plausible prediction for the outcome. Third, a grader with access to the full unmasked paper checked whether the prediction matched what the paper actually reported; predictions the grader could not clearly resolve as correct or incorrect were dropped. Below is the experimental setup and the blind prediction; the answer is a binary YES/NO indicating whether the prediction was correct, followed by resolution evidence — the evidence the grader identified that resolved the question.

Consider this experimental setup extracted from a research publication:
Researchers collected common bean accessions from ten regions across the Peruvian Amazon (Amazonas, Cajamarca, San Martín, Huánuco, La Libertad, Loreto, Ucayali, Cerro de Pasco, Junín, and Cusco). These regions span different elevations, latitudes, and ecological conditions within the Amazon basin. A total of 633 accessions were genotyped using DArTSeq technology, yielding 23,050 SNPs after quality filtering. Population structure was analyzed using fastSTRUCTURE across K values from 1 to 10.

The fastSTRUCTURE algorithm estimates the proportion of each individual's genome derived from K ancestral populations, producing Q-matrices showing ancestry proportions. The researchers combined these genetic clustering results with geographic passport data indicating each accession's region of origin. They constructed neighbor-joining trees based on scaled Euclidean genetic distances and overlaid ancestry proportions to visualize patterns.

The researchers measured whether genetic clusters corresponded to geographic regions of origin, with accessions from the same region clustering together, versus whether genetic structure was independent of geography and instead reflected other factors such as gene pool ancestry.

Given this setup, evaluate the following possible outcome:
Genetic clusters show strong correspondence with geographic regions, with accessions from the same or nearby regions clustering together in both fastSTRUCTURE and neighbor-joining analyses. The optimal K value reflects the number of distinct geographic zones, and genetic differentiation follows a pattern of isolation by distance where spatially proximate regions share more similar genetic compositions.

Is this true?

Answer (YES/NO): NO